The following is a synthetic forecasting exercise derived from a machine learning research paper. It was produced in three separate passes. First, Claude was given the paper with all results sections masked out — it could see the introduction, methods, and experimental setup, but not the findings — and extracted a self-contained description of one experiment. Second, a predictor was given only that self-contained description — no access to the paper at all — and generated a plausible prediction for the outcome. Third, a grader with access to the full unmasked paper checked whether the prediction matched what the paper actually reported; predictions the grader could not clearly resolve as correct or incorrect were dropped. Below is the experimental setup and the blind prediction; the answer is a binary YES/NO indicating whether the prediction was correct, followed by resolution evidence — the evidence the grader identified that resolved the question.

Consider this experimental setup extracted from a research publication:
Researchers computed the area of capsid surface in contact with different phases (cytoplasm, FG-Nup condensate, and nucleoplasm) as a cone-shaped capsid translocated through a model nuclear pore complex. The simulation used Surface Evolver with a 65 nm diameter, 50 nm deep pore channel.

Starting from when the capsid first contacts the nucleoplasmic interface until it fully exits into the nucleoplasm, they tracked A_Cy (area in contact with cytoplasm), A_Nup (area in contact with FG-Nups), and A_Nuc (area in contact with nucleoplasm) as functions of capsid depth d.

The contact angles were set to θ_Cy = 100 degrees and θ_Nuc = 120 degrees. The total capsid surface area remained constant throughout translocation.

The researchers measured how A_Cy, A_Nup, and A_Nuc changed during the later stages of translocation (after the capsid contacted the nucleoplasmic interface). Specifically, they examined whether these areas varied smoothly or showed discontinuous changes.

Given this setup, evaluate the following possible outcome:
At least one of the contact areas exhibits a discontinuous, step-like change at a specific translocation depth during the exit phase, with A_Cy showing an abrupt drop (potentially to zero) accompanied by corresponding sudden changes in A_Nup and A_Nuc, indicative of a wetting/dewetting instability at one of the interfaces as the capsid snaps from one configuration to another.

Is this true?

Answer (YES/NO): YES